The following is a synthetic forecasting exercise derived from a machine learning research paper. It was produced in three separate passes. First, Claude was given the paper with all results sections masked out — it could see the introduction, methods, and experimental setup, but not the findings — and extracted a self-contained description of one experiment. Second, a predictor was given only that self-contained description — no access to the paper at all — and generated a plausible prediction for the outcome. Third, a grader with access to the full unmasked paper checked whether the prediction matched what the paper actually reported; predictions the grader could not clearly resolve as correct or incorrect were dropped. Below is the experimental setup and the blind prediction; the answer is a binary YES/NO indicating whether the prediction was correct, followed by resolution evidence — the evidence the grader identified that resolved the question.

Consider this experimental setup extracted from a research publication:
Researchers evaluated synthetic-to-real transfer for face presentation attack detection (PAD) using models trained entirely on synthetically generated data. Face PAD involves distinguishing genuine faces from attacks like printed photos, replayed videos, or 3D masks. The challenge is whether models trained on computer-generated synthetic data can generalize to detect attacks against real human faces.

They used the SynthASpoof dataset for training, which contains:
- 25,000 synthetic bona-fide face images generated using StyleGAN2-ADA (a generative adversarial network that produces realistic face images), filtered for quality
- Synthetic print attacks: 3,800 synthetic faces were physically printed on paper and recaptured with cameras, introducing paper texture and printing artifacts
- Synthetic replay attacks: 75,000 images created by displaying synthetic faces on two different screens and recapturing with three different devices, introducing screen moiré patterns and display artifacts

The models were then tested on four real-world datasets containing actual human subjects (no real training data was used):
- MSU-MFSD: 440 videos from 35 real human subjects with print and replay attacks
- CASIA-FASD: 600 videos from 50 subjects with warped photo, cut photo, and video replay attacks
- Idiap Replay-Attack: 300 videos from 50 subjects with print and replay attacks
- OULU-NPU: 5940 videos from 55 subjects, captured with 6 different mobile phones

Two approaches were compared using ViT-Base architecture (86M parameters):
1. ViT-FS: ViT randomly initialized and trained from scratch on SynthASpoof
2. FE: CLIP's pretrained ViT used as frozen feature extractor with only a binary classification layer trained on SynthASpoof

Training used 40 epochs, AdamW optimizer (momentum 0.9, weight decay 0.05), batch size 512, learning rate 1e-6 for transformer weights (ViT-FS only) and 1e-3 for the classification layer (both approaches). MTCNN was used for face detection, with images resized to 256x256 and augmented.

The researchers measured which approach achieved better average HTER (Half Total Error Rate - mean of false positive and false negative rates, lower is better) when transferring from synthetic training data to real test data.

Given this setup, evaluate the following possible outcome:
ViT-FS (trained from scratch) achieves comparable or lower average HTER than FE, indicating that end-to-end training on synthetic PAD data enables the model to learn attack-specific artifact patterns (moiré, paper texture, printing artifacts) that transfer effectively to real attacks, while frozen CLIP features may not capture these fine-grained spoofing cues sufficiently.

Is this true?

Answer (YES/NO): NO